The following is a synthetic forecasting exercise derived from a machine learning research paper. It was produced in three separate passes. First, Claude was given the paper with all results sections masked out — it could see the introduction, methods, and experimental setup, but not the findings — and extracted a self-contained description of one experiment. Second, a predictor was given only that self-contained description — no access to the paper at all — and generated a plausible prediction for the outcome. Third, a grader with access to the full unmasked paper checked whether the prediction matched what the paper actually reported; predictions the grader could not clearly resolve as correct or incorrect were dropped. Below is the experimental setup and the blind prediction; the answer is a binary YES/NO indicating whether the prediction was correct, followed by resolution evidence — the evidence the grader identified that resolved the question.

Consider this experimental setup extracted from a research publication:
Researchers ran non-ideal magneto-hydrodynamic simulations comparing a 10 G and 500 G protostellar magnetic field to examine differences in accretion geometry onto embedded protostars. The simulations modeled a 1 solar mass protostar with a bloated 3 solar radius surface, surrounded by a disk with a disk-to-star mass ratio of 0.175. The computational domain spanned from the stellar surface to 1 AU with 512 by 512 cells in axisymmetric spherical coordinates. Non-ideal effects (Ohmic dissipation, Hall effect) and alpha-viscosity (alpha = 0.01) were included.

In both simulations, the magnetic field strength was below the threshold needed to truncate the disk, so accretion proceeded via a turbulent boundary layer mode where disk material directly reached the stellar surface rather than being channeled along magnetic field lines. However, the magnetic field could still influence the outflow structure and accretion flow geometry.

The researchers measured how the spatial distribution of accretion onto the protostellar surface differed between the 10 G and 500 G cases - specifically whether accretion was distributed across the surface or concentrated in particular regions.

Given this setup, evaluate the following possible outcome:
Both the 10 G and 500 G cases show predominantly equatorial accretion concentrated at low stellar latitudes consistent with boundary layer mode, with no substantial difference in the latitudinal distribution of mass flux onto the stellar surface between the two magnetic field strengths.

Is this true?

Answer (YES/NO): NO